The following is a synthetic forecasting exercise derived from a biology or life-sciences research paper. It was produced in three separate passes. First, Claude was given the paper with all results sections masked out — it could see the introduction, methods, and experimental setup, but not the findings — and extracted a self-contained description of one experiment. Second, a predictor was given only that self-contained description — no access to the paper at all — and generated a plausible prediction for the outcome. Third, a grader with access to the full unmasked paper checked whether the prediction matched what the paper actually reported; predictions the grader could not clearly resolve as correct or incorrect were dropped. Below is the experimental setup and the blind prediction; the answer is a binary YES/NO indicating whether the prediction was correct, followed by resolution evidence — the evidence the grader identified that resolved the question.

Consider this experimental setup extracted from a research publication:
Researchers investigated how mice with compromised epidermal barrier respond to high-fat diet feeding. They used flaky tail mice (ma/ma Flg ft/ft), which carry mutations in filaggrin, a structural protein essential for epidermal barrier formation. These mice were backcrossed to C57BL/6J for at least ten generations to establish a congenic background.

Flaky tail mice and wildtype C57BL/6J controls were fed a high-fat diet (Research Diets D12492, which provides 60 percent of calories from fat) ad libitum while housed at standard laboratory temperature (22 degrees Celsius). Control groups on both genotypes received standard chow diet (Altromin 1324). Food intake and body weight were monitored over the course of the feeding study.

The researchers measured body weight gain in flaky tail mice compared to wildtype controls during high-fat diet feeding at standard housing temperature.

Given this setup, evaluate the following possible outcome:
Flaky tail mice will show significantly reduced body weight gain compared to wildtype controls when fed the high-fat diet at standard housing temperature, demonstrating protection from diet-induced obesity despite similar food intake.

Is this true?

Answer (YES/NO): YES